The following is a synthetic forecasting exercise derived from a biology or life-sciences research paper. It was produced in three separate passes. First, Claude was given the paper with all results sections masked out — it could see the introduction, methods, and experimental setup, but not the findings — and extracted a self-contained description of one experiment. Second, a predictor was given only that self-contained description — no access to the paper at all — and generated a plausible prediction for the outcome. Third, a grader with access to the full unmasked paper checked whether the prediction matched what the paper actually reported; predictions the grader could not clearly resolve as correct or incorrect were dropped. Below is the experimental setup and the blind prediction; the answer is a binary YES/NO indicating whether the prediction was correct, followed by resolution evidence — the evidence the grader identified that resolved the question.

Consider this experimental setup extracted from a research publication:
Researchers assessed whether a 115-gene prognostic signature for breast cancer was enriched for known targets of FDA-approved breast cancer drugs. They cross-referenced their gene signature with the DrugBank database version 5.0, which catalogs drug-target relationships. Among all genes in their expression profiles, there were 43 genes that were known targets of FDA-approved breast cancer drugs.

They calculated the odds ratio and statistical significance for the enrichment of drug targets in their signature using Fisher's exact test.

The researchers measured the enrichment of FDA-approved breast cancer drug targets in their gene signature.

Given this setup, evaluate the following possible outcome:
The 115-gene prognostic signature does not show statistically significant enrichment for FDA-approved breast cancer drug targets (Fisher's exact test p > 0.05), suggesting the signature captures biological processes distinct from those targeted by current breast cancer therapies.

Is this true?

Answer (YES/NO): NO